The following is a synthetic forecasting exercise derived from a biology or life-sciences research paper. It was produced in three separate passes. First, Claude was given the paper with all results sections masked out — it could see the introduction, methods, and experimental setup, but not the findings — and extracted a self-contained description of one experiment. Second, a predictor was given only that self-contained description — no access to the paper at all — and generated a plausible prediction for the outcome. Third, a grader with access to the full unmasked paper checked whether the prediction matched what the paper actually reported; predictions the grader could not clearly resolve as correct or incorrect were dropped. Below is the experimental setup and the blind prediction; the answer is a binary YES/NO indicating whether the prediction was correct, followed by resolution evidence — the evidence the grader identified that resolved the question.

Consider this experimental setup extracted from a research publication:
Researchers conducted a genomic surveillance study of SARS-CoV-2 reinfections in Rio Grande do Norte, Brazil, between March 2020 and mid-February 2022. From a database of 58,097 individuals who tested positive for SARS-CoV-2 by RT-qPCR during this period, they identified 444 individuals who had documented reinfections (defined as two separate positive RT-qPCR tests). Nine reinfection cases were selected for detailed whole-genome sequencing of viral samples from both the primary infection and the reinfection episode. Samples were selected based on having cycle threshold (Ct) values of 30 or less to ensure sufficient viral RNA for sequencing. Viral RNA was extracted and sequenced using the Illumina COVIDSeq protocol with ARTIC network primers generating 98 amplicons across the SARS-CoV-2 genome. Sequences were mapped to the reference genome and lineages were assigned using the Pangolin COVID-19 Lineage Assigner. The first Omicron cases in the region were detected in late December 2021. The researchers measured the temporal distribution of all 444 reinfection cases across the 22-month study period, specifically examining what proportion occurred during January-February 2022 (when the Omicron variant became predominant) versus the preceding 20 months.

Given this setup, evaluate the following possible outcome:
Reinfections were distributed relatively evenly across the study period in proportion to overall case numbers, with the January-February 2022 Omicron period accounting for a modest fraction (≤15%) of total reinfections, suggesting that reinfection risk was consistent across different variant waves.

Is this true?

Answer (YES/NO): NO